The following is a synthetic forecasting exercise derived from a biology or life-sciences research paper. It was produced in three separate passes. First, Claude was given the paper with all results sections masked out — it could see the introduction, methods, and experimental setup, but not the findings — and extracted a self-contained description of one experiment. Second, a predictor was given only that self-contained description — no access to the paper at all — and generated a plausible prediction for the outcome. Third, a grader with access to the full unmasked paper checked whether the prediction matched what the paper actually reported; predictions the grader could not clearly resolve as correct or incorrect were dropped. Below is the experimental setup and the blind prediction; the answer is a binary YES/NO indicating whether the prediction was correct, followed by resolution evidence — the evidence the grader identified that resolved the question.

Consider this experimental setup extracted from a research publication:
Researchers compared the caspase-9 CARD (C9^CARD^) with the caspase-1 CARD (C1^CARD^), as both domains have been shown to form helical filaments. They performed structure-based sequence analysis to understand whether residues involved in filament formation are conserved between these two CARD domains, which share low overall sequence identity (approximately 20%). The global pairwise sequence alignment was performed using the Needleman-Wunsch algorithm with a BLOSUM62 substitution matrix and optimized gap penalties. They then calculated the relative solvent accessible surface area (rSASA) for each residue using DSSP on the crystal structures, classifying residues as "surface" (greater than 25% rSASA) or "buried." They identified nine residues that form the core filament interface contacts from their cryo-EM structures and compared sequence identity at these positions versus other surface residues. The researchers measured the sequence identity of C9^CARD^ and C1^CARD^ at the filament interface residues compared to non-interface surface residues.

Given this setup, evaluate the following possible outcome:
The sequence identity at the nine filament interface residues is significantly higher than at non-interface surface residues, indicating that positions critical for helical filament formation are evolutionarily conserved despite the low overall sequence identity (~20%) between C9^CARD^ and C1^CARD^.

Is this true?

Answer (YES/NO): YES